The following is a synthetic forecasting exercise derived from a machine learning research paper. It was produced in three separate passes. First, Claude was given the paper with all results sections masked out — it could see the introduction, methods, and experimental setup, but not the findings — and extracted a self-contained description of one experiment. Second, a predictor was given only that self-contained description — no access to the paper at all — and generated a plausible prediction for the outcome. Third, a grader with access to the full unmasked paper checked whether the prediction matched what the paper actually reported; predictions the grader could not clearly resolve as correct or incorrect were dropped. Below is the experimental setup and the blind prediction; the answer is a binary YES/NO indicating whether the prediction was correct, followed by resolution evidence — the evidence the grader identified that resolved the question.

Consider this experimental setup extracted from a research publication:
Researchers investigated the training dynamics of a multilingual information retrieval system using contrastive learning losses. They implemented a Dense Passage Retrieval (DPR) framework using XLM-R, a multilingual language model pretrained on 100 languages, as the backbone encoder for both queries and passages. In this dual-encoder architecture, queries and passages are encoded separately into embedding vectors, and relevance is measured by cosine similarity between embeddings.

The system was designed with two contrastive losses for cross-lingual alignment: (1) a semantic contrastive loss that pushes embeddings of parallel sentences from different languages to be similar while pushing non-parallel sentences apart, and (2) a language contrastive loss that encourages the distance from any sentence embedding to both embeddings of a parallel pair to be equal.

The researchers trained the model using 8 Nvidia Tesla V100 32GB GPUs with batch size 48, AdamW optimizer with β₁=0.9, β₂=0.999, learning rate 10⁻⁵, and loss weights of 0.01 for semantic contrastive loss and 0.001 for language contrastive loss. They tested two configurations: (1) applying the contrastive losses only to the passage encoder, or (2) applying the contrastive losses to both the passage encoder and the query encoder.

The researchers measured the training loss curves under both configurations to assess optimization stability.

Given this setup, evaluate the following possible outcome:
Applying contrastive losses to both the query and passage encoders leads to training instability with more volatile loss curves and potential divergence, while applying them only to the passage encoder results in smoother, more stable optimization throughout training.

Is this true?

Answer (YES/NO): YES